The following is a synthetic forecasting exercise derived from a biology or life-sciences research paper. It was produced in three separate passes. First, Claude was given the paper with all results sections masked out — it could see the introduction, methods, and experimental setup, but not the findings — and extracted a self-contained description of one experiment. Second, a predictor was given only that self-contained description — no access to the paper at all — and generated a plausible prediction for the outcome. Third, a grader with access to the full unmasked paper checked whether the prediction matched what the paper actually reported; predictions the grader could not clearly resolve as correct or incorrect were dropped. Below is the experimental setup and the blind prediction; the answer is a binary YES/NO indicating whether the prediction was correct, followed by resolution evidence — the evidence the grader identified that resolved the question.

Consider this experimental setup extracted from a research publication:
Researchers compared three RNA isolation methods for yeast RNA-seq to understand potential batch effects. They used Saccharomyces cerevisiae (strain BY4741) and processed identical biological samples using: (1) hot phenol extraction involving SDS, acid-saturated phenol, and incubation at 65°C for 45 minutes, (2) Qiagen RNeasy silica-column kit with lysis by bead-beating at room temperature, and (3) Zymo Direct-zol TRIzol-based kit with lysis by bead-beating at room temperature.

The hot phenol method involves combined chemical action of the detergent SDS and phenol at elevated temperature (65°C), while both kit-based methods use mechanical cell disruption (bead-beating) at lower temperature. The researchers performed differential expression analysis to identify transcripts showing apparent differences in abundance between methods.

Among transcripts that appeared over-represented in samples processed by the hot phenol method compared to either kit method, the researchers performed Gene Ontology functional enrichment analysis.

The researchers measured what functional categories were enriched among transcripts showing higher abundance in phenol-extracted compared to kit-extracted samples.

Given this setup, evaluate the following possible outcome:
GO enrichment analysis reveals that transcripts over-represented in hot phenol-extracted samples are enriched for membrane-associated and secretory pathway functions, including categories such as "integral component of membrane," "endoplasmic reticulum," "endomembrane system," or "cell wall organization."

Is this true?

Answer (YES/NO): YES